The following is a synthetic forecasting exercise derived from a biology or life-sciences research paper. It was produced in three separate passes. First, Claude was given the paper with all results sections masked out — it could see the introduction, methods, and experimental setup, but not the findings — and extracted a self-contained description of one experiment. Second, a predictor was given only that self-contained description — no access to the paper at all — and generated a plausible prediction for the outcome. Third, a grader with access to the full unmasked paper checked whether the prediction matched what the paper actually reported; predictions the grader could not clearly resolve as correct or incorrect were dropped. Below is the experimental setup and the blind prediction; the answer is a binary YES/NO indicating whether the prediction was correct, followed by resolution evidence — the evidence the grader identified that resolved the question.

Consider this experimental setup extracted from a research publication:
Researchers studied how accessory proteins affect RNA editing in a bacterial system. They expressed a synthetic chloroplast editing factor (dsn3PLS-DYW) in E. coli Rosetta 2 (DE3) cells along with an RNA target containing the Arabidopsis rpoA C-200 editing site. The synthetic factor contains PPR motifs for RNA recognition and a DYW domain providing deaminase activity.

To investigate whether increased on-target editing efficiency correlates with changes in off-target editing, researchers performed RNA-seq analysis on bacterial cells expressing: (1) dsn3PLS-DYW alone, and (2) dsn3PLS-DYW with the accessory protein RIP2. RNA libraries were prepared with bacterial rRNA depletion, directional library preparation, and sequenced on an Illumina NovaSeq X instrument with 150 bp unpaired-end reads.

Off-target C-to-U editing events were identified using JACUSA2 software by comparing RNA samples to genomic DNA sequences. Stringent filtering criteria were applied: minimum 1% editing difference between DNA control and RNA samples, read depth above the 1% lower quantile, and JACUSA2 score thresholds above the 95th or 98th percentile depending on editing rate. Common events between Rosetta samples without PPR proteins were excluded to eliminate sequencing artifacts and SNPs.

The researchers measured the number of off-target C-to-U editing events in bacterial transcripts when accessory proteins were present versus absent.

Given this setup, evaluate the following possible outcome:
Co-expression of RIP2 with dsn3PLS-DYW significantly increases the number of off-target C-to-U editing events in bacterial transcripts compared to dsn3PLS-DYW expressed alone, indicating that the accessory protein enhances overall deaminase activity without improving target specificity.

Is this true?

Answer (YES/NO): YES